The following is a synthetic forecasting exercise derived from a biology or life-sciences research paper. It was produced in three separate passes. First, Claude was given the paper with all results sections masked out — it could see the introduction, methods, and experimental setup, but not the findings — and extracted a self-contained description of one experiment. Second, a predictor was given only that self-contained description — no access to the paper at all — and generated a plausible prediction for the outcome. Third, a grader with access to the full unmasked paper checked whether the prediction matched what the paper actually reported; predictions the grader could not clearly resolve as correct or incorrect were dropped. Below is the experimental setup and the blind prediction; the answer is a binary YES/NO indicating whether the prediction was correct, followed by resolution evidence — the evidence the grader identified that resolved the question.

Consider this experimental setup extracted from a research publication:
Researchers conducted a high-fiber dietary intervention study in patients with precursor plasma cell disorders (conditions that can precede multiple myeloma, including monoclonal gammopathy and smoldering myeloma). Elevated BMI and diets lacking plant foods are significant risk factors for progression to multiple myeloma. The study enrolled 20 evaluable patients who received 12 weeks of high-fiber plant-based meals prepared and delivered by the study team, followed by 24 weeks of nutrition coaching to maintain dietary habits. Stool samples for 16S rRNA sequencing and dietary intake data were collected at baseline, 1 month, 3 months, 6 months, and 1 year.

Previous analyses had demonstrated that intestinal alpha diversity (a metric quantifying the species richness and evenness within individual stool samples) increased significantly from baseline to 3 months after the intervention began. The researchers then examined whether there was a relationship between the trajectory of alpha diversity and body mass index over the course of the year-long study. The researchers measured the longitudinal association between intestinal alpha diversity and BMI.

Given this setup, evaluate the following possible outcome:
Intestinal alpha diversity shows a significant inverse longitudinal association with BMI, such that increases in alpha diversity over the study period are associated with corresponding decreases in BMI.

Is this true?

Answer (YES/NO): YES